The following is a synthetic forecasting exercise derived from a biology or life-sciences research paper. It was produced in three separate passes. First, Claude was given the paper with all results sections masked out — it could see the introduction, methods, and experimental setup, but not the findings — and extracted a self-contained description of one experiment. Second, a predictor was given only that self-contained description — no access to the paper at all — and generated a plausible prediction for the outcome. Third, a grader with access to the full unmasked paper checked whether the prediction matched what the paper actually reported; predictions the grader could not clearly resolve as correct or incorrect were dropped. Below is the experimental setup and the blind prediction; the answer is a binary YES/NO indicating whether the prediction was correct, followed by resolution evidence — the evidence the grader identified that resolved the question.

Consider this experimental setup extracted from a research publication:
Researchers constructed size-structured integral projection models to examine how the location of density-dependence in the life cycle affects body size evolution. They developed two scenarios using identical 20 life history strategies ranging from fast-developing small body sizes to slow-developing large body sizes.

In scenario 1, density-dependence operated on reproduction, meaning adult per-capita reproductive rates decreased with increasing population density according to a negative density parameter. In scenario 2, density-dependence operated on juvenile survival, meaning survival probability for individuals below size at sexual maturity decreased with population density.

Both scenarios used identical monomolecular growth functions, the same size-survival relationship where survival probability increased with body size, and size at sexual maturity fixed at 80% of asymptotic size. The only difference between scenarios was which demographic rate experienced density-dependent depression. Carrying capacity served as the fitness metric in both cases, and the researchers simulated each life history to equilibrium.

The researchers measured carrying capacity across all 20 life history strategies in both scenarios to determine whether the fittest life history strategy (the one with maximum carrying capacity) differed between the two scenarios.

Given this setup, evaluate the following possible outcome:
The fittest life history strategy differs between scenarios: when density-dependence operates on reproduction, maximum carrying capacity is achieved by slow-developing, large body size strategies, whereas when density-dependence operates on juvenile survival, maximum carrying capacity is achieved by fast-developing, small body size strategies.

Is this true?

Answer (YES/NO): NO